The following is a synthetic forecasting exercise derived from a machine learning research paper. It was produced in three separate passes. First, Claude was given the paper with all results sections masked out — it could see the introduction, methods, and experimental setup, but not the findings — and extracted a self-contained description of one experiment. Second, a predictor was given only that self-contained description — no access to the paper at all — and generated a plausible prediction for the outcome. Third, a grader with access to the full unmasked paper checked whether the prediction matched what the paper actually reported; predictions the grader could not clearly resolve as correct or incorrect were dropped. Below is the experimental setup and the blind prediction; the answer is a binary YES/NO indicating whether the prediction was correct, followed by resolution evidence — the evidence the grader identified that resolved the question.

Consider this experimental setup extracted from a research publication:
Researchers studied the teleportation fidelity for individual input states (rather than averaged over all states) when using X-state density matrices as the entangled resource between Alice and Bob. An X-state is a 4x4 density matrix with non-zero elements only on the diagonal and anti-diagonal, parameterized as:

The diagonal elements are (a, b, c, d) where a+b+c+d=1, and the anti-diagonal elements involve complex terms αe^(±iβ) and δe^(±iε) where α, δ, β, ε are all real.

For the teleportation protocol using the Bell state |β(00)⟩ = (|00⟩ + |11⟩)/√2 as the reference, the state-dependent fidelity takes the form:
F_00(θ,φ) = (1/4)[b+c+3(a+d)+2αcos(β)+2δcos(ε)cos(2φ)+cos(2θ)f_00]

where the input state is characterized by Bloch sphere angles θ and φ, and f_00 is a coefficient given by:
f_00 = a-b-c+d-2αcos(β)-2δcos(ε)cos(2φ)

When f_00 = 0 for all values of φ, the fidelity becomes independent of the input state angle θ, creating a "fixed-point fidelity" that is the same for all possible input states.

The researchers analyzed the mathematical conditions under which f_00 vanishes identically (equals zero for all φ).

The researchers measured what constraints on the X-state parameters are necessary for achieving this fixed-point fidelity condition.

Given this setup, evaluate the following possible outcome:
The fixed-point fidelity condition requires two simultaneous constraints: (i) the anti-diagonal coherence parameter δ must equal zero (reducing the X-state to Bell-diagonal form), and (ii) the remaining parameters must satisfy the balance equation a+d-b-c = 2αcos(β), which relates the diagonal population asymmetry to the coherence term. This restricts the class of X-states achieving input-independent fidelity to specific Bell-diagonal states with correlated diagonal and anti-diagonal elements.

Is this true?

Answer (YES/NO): NO